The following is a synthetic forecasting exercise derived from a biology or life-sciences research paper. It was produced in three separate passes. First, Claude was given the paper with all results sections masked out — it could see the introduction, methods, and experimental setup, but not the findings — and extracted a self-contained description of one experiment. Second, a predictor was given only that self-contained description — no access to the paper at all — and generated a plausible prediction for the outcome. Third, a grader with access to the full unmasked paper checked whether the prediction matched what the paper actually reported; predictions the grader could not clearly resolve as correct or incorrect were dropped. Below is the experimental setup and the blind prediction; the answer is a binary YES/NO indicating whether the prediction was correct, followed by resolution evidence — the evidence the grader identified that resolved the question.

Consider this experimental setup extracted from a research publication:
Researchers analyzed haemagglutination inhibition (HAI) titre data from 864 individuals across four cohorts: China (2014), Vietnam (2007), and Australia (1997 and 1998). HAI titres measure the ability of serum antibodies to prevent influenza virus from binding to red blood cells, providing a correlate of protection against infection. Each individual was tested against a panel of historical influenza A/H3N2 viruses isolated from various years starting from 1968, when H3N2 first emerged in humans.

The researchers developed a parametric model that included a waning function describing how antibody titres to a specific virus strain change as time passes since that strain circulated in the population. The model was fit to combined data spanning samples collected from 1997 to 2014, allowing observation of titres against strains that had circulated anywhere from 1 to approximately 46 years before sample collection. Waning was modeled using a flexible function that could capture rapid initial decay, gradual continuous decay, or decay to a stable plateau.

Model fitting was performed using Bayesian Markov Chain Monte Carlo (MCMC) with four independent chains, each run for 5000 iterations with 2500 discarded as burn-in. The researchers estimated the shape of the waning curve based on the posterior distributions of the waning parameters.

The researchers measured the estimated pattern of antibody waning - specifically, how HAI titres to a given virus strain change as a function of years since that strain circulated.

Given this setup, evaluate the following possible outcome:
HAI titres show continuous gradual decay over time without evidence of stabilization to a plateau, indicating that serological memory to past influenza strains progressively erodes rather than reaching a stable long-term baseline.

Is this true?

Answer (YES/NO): NO